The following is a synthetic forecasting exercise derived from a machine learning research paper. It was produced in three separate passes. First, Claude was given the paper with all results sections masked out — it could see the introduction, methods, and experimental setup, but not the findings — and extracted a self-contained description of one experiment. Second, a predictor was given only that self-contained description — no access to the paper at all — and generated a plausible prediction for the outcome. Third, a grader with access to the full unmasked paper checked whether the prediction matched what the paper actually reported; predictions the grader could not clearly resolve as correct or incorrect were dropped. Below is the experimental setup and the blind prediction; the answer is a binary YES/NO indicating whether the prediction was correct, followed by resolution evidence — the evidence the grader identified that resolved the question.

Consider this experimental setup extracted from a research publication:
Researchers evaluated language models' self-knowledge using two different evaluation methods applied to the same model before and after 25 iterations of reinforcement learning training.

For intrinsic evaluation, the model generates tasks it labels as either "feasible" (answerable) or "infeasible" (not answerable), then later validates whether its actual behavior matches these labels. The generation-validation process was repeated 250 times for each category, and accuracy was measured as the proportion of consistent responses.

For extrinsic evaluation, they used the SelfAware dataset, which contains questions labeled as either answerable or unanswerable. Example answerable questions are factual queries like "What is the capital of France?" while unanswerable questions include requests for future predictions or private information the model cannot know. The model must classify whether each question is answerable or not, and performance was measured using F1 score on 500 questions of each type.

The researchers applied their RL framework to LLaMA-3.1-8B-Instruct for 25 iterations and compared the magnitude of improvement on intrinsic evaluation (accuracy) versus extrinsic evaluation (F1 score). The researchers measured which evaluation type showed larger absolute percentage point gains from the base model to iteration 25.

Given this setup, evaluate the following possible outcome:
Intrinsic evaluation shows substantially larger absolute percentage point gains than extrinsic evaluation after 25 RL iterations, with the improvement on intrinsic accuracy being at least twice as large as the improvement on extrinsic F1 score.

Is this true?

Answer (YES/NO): NO